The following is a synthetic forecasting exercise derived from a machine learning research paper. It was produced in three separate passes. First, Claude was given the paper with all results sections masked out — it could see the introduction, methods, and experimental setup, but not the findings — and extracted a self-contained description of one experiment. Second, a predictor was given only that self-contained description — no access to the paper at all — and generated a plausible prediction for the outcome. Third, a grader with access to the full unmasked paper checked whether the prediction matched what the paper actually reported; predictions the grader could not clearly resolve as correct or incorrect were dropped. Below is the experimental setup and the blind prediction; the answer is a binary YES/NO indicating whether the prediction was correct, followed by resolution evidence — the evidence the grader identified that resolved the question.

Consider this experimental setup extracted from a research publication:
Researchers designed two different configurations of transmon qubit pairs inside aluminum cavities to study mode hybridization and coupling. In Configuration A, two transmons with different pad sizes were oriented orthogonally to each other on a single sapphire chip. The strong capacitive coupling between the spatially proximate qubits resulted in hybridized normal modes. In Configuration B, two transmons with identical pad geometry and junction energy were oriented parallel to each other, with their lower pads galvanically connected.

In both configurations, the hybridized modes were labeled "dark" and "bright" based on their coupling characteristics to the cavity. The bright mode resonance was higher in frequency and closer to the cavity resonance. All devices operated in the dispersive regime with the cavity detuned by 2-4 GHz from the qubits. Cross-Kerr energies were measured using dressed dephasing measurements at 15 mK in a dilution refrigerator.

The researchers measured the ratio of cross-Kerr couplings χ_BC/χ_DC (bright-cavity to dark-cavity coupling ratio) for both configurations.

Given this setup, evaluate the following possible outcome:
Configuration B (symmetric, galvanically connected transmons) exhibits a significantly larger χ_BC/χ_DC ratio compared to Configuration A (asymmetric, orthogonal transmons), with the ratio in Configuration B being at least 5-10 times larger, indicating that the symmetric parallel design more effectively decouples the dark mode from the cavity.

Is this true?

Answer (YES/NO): NO